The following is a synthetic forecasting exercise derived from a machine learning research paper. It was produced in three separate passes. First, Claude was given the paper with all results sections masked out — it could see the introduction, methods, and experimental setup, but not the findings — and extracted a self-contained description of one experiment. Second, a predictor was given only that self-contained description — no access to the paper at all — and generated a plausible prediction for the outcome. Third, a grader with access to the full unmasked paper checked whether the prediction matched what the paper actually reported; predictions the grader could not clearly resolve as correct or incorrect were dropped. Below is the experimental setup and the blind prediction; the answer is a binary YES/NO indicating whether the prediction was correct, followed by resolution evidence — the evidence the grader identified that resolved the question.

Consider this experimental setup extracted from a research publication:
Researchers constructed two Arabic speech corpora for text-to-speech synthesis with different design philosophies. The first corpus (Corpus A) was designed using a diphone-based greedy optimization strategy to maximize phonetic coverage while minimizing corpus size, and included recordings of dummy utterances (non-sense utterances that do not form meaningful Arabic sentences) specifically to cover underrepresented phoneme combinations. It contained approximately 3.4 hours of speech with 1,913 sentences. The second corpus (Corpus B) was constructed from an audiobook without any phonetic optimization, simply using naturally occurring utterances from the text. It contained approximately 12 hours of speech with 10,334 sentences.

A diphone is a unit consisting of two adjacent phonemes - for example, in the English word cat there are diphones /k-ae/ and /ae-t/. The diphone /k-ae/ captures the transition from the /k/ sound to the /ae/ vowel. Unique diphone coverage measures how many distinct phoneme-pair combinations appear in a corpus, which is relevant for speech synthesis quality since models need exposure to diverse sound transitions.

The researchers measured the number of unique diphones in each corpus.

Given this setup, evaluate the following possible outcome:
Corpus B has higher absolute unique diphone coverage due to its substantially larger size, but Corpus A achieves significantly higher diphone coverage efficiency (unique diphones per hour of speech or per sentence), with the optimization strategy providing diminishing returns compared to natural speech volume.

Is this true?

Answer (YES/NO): NO